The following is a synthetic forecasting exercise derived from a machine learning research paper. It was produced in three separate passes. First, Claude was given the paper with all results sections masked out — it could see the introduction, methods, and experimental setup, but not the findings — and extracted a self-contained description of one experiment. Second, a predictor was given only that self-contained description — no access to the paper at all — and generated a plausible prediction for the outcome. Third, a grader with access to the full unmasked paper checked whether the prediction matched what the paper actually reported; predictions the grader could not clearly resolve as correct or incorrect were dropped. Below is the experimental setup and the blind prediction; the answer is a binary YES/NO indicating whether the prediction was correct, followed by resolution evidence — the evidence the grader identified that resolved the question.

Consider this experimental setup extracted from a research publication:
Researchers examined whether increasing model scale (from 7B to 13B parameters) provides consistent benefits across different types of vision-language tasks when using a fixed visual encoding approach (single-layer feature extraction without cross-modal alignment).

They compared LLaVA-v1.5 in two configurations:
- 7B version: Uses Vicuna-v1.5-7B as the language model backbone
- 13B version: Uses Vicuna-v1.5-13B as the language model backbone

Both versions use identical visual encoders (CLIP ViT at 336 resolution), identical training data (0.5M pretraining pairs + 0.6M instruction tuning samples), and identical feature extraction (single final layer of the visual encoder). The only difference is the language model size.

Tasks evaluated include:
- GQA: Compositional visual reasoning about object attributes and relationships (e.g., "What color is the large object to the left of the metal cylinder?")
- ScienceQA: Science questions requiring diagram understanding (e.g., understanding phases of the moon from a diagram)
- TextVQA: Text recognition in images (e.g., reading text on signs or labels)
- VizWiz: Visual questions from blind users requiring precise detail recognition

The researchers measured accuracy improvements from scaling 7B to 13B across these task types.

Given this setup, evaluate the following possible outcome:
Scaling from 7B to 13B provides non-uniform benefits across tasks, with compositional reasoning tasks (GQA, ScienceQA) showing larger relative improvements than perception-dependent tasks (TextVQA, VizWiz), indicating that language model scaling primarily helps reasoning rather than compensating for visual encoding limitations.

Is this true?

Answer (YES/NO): NO